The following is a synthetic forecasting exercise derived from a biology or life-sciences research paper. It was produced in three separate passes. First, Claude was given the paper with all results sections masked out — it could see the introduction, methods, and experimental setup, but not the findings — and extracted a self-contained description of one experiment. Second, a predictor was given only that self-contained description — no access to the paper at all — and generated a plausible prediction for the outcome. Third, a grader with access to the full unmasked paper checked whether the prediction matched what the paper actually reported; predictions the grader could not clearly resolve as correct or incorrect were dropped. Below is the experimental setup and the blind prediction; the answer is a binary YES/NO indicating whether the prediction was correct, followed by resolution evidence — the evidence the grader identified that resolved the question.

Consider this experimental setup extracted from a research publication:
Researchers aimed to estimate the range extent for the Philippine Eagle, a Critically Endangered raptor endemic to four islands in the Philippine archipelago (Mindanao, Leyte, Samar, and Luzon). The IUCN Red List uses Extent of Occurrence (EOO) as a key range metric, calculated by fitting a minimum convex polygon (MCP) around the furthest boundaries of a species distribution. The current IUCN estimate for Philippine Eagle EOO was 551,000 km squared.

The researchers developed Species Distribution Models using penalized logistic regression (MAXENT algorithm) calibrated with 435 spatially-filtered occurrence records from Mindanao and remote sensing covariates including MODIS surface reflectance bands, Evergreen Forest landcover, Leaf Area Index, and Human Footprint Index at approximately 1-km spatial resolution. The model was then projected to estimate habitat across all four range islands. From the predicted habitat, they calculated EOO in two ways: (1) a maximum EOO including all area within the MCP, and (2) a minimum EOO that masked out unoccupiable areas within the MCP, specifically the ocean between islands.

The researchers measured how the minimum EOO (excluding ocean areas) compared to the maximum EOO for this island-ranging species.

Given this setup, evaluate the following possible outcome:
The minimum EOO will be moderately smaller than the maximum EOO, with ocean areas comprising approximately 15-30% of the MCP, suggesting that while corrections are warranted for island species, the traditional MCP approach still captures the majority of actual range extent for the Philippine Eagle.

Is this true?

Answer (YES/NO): NO